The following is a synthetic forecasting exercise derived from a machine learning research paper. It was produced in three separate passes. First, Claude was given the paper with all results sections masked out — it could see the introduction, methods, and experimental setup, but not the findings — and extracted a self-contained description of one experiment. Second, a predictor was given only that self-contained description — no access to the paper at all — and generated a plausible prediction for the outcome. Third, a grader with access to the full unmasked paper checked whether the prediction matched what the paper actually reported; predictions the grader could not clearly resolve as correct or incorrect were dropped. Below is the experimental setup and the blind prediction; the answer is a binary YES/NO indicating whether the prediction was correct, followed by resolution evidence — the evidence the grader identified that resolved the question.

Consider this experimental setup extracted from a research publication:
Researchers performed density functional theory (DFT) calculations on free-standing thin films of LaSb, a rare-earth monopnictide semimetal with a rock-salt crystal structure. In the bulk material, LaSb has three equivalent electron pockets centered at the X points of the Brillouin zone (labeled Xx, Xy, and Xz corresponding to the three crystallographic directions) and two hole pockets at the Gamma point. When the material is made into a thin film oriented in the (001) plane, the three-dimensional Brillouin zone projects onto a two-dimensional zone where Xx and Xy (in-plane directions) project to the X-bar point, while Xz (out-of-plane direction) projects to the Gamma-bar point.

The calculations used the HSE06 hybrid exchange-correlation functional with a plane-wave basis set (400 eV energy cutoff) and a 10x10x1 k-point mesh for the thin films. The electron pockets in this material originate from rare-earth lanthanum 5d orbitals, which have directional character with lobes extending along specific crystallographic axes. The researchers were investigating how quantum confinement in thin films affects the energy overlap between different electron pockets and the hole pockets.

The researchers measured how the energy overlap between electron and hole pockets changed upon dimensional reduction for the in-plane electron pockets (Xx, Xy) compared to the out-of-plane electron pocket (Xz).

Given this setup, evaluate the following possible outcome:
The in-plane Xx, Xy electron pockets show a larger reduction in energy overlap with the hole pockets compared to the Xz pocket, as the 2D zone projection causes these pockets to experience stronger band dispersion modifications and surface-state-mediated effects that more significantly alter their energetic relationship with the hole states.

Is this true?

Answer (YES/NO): YES